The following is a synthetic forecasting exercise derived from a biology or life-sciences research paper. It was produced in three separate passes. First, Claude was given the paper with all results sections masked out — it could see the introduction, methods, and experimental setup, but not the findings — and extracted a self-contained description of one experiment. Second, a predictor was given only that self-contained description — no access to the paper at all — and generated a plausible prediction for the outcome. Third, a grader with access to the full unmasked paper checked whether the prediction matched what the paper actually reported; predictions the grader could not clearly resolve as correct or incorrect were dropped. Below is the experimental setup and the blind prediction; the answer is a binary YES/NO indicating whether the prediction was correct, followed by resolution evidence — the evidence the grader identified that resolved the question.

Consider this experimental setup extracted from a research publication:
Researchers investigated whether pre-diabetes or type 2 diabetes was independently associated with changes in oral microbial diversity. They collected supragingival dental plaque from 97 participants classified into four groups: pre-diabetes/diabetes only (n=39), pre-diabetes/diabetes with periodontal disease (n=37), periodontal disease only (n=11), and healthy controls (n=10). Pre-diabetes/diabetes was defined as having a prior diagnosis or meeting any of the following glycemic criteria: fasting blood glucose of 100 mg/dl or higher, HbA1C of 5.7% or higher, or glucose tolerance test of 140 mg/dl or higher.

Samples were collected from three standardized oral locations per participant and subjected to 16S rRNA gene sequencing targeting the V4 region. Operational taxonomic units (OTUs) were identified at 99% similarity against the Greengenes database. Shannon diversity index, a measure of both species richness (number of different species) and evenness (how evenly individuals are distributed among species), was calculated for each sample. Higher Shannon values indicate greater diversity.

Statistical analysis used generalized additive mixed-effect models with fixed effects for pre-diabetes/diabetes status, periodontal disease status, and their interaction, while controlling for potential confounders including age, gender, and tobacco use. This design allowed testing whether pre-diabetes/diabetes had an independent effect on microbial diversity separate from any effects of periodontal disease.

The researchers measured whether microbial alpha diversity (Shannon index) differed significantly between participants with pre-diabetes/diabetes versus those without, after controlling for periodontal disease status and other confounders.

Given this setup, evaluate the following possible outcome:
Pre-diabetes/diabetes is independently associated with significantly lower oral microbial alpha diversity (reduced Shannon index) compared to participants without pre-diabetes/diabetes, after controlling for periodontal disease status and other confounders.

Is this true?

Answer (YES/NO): NO